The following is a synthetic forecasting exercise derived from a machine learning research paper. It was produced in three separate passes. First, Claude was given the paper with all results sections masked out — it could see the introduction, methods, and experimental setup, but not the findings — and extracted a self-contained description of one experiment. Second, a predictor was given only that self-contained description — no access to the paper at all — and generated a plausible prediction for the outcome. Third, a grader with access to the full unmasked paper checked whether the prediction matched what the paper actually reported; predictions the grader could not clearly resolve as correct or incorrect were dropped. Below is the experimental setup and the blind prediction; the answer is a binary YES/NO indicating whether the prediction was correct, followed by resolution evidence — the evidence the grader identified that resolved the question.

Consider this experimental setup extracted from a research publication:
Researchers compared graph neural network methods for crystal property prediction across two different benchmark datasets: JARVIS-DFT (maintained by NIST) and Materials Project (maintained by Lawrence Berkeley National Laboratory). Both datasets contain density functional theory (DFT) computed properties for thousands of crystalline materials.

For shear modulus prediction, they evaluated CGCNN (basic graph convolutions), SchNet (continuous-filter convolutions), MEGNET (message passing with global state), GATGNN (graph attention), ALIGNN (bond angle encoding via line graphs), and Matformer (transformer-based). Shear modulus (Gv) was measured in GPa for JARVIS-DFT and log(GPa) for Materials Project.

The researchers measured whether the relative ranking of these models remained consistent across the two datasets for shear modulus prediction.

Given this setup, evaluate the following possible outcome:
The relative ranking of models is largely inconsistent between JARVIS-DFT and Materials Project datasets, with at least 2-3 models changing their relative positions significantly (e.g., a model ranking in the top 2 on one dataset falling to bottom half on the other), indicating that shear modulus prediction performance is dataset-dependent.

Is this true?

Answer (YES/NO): YES